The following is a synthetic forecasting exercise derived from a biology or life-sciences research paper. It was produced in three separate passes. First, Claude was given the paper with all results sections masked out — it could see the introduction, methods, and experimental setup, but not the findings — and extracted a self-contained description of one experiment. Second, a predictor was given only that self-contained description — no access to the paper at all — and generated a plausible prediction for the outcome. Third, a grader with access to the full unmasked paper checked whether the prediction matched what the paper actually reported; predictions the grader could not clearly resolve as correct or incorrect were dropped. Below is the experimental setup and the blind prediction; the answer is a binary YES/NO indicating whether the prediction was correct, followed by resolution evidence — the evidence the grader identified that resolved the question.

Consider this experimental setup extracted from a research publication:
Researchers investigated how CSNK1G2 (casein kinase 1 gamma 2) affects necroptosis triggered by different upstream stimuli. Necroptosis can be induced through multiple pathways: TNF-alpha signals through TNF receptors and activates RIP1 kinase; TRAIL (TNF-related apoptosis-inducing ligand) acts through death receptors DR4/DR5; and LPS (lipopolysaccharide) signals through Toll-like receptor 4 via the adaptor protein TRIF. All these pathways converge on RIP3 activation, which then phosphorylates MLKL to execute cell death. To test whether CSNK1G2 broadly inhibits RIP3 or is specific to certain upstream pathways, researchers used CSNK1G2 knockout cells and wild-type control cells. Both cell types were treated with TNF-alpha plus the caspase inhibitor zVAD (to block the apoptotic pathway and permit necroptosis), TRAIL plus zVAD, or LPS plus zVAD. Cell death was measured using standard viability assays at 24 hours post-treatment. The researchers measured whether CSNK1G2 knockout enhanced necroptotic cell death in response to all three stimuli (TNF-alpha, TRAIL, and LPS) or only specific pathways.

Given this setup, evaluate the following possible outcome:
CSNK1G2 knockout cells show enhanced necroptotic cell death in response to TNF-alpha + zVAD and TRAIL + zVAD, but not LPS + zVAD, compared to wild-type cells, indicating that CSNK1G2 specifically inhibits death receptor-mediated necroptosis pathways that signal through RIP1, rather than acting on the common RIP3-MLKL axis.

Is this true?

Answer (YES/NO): NO